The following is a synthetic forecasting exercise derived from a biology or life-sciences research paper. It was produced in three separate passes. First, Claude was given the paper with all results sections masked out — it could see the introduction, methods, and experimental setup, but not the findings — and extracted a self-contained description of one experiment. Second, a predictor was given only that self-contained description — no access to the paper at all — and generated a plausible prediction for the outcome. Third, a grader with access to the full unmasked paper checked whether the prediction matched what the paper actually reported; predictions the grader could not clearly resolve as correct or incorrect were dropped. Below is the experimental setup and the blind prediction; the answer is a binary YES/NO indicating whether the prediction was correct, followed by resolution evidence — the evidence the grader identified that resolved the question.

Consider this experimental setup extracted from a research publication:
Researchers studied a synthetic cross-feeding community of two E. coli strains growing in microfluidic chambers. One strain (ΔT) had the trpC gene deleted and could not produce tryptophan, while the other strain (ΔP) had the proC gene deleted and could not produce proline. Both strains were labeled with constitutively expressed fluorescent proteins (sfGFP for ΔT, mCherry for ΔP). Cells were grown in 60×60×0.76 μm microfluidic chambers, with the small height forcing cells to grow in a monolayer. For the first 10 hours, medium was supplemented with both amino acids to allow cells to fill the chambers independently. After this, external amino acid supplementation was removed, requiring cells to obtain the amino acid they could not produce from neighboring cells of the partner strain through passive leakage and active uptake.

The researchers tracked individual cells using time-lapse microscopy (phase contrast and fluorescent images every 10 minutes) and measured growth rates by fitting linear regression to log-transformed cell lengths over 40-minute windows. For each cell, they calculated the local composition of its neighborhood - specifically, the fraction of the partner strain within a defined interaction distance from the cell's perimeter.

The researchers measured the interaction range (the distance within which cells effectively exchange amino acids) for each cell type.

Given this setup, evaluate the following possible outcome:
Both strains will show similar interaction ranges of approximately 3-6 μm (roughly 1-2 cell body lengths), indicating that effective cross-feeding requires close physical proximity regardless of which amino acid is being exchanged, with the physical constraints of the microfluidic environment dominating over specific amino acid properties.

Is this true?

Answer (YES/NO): NO